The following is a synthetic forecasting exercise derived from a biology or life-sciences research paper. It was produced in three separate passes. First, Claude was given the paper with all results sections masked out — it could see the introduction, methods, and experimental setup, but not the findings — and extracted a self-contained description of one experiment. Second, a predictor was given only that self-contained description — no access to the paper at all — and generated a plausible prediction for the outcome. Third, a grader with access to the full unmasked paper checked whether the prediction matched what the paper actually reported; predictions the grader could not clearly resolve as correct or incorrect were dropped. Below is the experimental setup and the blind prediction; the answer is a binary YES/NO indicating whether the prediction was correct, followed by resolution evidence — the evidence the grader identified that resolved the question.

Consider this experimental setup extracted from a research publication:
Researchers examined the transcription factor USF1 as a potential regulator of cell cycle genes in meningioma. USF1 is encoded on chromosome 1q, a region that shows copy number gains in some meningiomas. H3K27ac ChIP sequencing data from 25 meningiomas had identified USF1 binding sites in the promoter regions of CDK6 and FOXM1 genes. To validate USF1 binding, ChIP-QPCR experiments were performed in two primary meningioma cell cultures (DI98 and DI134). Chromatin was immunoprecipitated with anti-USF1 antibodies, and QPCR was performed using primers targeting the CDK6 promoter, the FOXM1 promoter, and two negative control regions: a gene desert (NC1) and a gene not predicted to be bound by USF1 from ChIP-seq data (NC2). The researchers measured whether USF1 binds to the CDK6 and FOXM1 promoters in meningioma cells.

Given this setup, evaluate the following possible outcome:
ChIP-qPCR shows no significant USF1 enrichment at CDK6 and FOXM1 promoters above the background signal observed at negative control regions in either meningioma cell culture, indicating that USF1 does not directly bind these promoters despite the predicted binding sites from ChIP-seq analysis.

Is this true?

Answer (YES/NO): NO